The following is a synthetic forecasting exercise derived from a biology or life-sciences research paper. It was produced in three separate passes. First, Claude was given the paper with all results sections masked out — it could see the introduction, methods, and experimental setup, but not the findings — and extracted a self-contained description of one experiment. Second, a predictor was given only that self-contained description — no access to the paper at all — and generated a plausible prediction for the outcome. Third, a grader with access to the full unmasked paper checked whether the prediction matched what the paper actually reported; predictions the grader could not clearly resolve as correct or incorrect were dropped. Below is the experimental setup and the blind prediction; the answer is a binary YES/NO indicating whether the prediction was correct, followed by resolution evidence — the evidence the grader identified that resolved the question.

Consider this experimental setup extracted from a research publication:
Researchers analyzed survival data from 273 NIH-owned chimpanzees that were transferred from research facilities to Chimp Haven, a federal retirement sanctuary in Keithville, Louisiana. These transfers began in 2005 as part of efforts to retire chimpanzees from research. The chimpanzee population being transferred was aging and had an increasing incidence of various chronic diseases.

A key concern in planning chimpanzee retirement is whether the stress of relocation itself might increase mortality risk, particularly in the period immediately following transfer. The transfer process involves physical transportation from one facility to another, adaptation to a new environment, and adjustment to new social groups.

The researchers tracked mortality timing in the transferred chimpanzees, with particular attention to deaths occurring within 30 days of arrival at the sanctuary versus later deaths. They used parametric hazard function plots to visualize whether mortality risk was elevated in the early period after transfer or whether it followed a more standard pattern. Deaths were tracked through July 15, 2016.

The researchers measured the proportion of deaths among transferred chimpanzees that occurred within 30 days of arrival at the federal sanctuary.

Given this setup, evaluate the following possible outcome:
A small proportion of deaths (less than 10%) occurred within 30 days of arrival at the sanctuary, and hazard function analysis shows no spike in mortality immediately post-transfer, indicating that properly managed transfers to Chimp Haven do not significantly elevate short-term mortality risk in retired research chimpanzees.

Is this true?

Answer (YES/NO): YES